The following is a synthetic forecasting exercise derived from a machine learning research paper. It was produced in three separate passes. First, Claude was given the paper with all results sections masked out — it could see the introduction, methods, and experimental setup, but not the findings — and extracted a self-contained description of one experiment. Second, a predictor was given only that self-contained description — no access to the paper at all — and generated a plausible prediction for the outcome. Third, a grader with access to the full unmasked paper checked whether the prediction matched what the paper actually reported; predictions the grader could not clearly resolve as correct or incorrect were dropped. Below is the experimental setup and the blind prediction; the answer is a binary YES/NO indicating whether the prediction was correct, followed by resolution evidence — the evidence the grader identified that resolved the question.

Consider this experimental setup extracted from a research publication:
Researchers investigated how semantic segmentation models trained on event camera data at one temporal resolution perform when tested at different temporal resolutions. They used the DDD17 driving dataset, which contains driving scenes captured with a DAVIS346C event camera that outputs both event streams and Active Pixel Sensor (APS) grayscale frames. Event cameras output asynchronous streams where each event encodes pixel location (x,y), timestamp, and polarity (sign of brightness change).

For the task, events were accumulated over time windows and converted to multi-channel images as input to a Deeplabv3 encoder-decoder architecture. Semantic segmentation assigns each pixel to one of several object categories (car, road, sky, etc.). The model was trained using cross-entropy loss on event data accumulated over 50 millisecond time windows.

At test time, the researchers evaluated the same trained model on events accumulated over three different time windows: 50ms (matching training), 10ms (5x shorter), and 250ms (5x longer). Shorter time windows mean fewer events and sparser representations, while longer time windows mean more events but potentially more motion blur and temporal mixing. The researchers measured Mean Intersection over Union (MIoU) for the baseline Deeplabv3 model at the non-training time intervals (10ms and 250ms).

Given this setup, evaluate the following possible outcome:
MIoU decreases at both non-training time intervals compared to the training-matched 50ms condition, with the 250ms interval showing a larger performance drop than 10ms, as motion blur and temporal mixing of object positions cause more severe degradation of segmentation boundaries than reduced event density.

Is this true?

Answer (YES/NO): NO